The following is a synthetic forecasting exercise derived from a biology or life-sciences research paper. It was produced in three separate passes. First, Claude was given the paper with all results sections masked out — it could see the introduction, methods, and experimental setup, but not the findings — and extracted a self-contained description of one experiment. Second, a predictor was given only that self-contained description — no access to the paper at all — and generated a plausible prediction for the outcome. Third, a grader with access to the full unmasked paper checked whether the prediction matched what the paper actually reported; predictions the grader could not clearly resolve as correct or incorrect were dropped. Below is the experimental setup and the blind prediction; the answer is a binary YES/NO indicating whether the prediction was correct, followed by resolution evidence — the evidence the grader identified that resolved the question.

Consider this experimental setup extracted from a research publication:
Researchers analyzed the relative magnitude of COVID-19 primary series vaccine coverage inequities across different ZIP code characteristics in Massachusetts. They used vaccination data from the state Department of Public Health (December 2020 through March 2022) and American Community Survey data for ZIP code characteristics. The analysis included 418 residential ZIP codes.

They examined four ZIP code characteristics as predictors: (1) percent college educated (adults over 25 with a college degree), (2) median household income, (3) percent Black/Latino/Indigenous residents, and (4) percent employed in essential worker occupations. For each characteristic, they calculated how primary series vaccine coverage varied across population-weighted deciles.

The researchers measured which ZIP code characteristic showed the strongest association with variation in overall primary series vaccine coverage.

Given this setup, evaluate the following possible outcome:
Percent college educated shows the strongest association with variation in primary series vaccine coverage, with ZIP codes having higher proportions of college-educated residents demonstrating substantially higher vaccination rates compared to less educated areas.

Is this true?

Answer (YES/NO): YES